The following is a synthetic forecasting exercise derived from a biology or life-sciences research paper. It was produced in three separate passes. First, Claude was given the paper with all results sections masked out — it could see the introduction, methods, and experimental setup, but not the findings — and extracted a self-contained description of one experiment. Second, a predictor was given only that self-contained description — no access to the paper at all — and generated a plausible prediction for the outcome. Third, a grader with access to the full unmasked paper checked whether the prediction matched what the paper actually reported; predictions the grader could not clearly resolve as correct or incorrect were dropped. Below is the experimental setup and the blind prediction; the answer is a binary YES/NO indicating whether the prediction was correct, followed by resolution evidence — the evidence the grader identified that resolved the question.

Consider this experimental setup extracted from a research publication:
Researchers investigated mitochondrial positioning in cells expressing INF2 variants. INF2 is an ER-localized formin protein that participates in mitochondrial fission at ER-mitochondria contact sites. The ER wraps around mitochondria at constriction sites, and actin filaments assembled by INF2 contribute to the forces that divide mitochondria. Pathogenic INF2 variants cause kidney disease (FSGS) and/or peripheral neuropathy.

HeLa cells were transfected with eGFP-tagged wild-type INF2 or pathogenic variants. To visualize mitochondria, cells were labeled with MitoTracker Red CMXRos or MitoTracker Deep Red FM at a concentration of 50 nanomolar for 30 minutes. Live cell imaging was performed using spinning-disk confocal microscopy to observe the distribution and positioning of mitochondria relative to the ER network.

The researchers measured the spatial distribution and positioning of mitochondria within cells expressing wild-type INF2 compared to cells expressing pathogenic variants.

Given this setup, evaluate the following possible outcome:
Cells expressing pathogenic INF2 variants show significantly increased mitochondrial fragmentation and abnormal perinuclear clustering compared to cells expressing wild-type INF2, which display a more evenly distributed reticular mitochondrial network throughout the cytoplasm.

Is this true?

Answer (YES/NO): NO